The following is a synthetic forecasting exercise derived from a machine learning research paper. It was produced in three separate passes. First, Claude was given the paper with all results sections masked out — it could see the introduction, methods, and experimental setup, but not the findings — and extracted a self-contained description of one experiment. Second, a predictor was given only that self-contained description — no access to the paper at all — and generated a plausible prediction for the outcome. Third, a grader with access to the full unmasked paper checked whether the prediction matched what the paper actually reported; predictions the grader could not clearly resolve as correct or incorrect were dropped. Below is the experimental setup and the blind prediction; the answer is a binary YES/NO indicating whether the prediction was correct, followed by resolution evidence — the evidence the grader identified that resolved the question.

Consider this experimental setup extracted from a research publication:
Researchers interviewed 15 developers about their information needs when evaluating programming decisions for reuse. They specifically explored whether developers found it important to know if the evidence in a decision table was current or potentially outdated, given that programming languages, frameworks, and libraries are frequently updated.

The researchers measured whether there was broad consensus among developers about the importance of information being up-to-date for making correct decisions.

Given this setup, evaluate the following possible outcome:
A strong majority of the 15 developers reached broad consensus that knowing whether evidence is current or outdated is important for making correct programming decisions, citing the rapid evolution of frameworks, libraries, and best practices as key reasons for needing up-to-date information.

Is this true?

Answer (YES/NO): YES